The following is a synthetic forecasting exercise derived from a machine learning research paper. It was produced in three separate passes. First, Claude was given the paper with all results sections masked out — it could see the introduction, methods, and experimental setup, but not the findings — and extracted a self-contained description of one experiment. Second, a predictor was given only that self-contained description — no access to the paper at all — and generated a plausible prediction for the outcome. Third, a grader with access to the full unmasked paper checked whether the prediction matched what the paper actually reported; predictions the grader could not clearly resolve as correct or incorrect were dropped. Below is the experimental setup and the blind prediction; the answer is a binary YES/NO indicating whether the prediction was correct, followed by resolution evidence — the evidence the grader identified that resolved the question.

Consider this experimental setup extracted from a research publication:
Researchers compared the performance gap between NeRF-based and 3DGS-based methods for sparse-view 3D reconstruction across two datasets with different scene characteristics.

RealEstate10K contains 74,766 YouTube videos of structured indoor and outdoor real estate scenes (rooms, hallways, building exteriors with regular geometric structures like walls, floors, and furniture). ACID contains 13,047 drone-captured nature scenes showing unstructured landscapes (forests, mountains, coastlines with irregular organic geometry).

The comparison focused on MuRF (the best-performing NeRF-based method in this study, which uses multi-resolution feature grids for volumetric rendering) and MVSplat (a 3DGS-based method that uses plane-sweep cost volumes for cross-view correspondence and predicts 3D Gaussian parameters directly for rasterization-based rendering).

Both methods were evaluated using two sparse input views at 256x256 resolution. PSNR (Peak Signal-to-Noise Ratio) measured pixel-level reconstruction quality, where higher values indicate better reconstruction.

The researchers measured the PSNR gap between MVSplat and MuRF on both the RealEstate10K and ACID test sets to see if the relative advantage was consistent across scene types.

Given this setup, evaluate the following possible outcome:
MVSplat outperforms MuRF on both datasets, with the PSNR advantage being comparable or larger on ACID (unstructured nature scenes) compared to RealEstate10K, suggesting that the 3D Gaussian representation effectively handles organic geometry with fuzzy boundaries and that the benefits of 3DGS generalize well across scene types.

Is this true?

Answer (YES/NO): NO